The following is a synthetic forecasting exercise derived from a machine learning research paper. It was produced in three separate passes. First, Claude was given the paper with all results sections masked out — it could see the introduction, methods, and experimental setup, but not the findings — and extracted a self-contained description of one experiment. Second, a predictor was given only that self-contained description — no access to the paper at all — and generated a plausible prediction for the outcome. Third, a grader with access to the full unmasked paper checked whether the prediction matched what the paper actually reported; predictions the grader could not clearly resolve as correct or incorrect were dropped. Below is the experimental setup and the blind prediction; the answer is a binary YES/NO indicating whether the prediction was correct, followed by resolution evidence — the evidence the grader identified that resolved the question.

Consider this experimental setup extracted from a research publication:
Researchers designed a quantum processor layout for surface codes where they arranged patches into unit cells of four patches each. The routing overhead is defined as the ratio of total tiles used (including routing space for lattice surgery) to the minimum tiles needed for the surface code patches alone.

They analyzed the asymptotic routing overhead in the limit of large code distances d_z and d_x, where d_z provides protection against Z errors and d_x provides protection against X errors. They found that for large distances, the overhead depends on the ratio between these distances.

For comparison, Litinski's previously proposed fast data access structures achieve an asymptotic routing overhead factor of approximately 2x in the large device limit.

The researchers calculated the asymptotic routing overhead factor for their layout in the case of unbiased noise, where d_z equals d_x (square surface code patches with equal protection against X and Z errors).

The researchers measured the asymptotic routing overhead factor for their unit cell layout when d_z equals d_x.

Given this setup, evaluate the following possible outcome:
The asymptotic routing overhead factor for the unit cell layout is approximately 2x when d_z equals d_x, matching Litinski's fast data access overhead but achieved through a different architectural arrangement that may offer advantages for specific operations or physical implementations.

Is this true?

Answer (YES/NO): NO